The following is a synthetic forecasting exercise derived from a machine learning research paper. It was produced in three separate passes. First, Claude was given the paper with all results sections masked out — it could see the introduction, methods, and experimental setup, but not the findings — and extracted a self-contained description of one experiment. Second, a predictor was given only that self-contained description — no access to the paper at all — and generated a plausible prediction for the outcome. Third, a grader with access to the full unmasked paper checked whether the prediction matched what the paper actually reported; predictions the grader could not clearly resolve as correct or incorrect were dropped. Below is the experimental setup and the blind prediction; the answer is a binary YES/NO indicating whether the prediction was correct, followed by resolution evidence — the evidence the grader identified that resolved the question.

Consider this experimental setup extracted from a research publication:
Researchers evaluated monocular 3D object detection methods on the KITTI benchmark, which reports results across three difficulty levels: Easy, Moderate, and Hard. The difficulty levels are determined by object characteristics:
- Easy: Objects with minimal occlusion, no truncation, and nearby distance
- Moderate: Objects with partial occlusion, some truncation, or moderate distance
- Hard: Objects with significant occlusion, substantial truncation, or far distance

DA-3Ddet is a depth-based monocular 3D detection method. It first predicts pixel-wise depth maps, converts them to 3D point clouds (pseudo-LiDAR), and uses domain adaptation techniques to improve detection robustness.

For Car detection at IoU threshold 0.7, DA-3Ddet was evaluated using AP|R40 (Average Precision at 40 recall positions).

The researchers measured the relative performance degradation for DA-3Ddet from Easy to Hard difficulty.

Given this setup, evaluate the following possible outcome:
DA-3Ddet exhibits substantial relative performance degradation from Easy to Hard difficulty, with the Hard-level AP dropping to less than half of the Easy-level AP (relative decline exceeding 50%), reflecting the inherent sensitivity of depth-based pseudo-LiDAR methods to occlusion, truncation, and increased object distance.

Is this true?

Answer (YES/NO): NO